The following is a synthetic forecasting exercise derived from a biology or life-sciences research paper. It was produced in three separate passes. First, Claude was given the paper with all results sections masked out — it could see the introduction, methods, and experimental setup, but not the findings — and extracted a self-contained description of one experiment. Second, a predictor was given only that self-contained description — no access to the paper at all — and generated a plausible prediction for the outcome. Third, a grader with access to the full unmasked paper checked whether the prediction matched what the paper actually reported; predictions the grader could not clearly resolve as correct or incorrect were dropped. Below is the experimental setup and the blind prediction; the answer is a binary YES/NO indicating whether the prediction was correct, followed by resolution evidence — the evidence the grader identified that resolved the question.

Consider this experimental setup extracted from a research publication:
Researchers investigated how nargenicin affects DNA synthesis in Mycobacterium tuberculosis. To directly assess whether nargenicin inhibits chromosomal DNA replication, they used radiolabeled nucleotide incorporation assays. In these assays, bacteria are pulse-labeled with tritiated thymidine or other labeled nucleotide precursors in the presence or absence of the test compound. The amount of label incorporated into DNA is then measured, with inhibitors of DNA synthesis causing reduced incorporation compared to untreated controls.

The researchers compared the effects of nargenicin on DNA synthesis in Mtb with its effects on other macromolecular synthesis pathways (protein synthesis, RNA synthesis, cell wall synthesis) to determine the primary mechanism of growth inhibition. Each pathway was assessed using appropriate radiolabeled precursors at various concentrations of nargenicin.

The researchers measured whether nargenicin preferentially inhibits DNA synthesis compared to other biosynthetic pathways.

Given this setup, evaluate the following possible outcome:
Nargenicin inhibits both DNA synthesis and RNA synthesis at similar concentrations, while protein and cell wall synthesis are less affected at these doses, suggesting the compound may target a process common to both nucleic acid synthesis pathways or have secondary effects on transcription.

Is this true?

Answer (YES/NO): NO